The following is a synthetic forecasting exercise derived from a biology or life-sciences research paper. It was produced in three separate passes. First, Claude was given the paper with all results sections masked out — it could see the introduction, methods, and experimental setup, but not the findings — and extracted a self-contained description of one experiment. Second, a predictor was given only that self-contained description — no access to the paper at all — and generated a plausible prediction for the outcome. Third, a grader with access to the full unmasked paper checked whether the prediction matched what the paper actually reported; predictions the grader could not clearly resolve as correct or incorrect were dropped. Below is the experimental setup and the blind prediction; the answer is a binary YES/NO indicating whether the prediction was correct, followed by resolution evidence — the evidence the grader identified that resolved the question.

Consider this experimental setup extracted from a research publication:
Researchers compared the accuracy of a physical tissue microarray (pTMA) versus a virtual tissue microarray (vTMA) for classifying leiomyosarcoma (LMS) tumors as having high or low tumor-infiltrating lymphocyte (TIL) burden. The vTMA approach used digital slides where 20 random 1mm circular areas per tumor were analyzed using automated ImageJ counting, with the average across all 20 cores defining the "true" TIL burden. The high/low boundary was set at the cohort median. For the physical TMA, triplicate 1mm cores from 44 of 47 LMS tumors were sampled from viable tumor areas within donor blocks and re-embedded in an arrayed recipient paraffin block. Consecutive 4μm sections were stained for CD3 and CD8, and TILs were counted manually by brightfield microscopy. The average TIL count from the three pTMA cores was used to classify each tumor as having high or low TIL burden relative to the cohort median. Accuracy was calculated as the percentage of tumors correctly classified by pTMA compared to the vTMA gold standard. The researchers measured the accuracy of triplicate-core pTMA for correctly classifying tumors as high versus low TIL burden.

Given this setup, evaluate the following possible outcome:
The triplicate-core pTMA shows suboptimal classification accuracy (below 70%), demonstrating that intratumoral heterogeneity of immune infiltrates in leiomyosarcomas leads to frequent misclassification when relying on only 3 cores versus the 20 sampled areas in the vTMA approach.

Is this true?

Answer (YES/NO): NO